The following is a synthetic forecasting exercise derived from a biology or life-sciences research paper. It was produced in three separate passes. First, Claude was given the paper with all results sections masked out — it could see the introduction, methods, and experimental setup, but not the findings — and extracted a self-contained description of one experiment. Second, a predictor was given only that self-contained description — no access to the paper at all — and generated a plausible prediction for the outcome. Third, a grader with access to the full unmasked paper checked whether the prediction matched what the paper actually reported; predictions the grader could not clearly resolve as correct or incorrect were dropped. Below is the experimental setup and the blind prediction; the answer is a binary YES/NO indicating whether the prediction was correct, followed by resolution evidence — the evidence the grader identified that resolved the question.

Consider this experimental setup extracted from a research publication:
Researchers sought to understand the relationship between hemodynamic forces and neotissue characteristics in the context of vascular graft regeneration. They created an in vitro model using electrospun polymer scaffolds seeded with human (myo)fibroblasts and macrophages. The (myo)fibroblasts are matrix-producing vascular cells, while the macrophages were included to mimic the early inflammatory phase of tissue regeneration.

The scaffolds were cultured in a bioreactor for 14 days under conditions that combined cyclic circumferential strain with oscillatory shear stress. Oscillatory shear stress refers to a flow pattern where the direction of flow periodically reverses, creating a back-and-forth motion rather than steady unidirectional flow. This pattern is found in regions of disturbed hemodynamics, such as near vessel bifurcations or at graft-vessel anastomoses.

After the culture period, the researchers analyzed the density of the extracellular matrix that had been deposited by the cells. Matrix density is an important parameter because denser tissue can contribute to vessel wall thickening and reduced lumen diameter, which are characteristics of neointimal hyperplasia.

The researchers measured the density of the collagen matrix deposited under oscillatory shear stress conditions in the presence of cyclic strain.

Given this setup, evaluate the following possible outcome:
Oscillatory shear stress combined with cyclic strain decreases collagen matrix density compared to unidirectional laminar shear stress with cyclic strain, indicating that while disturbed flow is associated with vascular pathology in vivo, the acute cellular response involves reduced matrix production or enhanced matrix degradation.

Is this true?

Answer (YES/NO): NO